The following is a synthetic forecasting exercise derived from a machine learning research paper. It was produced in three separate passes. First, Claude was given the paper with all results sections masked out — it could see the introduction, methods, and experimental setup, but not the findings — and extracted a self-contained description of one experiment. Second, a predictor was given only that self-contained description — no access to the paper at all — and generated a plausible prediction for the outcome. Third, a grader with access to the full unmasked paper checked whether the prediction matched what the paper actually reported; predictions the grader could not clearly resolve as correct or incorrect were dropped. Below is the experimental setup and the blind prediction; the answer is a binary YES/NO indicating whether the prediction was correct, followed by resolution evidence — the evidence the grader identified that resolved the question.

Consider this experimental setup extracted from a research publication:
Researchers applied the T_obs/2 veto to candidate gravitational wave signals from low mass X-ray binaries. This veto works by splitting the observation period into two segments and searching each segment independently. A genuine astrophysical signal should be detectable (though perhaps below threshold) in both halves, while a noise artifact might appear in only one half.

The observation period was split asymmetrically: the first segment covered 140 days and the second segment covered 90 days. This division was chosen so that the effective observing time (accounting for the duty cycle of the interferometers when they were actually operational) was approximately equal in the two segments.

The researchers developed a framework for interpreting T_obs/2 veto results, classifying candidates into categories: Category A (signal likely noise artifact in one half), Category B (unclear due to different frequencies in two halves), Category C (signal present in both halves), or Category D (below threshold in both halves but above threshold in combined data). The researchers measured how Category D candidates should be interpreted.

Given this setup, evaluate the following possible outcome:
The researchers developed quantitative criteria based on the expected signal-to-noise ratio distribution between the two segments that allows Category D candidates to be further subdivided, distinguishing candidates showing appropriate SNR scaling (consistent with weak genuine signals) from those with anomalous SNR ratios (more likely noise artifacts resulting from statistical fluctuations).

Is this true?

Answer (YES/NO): NO